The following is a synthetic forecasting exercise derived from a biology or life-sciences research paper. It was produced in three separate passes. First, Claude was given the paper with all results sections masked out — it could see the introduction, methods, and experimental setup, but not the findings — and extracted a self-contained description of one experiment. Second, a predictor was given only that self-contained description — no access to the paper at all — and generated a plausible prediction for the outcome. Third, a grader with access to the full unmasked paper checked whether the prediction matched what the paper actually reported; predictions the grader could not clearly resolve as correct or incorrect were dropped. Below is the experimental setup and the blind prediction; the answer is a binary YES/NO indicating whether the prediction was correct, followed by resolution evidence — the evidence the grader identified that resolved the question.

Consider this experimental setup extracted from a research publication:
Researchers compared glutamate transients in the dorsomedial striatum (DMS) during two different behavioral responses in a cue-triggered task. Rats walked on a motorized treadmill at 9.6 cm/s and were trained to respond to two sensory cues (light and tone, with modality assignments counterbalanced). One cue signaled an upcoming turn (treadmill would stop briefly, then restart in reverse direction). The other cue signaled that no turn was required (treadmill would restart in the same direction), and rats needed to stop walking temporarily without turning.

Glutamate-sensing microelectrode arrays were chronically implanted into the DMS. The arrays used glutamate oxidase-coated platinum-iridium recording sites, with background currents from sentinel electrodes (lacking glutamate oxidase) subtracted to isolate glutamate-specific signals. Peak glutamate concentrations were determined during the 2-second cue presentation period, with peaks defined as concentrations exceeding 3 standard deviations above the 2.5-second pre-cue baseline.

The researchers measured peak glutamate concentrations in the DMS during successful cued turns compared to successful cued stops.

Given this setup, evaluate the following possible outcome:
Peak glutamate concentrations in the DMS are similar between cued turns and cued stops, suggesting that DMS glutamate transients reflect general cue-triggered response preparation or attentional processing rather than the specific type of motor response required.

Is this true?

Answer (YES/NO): NO